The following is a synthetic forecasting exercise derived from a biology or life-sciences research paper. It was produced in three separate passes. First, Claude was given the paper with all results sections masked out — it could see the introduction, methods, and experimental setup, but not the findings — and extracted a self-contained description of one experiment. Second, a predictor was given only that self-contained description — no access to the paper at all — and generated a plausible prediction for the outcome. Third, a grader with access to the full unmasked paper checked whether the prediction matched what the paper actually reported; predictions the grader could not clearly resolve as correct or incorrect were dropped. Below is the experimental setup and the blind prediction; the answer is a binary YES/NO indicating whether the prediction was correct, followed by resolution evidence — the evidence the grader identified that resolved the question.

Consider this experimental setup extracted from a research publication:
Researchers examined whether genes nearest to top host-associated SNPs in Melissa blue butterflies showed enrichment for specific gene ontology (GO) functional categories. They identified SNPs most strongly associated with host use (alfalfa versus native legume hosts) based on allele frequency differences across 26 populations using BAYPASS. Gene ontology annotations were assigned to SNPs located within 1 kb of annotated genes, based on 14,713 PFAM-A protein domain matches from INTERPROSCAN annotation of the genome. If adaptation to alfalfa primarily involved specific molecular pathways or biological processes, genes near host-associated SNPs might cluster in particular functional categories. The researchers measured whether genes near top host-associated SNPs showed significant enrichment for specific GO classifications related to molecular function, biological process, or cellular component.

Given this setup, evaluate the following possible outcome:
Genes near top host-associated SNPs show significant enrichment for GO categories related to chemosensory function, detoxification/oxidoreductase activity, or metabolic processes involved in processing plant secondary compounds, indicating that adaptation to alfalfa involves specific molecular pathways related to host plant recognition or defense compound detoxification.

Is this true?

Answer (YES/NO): NO